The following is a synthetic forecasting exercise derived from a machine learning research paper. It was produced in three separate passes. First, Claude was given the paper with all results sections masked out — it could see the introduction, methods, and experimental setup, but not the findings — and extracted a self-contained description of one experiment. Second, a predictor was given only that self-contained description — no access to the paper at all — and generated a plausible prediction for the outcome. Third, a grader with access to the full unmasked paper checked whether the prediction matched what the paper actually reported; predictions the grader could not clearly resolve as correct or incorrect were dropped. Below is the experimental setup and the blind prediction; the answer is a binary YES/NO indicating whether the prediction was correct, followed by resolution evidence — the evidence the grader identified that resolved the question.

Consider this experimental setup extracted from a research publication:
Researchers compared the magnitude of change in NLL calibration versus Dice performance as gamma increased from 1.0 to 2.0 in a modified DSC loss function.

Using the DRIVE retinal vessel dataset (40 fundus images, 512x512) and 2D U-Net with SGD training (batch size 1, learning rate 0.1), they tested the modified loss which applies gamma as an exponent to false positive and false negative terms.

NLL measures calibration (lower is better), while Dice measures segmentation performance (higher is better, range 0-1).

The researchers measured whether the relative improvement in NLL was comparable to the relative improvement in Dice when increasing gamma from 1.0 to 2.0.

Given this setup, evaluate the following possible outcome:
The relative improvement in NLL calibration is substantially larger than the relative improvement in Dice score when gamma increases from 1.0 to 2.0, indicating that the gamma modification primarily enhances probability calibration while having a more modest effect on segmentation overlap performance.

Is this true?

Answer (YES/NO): YES